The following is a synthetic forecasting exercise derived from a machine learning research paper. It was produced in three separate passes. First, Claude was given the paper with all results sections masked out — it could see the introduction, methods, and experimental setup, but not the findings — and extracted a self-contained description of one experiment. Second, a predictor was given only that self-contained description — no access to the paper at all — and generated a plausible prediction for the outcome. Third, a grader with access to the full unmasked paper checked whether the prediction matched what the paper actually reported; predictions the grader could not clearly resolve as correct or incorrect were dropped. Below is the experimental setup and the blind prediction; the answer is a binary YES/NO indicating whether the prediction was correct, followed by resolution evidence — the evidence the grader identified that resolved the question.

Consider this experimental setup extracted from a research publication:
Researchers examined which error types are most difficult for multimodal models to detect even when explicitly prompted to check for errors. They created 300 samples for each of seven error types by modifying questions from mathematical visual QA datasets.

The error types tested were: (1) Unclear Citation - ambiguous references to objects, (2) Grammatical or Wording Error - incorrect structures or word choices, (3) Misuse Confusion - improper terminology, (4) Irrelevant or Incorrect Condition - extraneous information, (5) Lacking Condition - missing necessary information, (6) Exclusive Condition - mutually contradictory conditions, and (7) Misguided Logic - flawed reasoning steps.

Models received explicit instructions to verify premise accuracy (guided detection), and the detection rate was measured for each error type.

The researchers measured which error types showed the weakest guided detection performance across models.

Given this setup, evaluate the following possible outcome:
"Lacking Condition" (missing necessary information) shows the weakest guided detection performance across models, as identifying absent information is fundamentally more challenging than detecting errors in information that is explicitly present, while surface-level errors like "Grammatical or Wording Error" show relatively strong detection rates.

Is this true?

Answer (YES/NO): NO